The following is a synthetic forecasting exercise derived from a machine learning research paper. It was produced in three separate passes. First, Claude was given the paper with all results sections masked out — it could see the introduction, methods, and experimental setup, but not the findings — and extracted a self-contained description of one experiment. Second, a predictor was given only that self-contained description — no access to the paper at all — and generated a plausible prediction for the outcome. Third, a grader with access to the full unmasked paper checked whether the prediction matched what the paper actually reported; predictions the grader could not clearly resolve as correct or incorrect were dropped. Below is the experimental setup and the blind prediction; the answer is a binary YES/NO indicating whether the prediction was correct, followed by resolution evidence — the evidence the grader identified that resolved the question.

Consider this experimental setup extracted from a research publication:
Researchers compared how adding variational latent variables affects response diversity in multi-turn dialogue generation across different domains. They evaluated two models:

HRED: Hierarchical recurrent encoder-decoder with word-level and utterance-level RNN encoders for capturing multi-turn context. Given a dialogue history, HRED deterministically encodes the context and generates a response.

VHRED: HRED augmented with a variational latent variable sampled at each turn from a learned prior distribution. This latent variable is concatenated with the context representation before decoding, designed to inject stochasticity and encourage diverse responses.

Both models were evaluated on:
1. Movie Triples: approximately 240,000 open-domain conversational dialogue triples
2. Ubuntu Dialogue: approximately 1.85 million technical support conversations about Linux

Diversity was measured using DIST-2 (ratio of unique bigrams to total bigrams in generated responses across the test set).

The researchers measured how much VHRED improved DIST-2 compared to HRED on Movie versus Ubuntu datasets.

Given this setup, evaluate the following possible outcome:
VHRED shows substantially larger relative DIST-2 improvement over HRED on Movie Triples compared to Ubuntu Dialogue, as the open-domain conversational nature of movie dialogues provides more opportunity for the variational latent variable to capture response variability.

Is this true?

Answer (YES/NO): YES